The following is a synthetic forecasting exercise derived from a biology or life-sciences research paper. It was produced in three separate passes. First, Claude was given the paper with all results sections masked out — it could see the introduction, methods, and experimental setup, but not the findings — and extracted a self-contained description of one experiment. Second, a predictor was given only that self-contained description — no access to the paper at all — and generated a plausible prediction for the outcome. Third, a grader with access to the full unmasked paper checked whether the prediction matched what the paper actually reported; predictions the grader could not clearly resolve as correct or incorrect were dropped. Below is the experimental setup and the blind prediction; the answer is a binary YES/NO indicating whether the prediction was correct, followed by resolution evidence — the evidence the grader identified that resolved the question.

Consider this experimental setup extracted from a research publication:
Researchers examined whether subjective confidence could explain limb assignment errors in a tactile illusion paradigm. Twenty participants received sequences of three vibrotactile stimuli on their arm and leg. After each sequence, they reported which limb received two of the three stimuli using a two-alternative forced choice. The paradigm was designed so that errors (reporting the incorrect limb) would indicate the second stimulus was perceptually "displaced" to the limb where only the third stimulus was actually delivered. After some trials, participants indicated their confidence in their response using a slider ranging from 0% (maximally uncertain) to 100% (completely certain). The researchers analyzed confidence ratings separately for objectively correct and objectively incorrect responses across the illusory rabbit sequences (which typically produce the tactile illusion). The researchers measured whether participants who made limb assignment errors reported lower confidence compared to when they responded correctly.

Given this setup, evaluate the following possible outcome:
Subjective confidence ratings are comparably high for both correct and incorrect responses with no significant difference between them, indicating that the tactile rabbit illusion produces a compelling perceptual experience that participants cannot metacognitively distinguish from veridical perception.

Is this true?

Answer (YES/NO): NO